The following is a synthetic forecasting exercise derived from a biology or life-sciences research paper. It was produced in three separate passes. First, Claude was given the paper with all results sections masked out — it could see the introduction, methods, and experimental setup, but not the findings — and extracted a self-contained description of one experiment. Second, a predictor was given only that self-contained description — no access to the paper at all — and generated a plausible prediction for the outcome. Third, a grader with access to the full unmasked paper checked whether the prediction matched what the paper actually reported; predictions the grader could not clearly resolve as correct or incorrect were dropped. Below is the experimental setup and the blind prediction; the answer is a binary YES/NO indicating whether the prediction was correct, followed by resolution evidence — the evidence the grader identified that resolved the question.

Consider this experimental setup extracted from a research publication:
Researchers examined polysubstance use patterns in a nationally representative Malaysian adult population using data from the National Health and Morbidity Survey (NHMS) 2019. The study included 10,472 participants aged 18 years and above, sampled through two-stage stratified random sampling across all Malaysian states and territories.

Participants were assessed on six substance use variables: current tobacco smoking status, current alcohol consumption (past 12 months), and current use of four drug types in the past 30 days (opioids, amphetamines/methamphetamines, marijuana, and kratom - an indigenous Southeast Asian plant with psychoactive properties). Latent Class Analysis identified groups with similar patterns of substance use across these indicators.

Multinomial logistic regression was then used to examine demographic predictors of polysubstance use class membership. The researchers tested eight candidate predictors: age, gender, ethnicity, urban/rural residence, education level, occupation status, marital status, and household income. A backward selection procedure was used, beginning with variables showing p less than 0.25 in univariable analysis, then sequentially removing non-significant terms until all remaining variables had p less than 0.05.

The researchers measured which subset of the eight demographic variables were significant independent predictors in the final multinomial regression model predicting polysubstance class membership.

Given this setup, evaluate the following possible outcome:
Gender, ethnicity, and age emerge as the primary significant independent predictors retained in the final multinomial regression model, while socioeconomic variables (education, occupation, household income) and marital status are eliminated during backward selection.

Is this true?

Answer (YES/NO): NO